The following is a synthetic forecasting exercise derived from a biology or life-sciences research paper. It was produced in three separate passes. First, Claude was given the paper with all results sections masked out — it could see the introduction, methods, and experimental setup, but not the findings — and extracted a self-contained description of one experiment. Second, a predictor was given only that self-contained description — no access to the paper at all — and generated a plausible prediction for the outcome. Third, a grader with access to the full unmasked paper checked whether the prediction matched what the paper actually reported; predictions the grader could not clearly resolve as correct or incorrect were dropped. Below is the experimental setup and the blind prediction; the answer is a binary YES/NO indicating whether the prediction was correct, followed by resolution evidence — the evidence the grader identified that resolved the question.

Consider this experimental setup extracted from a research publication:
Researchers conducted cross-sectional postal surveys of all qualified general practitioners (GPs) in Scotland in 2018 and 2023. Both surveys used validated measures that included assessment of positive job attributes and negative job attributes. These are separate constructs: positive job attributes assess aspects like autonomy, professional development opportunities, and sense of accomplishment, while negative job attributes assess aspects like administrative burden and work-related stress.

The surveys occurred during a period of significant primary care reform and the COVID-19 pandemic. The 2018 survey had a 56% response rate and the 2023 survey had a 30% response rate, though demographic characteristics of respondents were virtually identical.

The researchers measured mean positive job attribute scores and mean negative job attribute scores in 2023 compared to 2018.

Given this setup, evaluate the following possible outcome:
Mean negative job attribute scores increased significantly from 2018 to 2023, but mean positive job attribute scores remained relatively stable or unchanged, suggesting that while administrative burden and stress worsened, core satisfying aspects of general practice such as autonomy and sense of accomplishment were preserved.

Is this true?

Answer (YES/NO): NO